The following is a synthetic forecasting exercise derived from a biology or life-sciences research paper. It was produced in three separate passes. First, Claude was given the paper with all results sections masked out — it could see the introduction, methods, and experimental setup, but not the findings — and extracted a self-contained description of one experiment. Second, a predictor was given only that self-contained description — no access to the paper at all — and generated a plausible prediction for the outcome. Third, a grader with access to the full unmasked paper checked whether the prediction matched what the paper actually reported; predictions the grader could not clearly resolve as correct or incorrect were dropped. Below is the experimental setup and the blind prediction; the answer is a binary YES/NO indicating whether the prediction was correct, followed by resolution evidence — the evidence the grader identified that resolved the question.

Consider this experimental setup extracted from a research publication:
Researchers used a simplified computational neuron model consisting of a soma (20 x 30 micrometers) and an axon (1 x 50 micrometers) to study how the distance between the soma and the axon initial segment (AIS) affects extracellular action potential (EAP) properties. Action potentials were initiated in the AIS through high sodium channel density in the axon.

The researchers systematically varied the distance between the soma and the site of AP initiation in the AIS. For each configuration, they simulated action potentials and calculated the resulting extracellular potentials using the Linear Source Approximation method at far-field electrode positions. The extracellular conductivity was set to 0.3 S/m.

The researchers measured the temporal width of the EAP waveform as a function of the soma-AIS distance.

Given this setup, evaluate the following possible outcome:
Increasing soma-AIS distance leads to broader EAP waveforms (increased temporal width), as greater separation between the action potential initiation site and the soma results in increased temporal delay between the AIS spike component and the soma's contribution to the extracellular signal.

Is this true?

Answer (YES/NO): YES